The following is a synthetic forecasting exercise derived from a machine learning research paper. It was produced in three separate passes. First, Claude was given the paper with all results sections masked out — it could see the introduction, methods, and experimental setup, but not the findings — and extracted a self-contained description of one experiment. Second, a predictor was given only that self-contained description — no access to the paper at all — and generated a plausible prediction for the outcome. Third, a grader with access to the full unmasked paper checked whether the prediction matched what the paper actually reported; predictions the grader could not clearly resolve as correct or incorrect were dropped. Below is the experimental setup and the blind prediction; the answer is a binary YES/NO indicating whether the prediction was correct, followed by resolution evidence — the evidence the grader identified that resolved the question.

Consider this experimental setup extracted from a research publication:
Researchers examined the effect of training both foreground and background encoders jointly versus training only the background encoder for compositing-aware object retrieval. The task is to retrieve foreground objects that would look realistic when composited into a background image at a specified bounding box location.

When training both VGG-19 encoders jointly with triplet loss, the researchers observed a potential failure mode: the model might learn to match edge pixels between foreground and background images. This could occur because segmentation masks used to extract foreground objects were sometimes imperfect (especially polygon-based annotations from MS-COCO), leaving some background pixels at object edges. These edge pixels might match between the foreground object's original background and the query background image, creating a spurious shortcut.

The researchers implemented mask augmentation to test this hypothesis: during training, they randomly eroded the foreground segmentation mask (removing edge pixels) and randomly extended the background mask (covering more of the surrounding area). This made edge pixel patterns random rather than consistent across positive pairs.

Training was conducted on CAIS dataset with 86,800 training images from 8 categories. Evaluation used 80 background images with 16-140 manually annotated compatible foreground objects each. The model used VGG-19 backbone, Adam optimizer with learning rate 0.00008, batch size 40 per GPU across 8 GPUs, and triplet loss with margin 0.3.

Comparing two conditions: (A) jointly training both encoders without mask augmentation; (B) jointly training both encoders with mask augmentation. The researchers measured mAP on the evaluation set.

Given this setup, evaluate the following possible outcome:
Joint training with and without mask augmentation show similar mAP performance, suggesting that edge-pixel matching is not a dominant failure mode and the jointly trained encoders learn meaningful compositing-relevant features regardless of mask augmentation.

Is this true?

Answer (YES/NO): NO